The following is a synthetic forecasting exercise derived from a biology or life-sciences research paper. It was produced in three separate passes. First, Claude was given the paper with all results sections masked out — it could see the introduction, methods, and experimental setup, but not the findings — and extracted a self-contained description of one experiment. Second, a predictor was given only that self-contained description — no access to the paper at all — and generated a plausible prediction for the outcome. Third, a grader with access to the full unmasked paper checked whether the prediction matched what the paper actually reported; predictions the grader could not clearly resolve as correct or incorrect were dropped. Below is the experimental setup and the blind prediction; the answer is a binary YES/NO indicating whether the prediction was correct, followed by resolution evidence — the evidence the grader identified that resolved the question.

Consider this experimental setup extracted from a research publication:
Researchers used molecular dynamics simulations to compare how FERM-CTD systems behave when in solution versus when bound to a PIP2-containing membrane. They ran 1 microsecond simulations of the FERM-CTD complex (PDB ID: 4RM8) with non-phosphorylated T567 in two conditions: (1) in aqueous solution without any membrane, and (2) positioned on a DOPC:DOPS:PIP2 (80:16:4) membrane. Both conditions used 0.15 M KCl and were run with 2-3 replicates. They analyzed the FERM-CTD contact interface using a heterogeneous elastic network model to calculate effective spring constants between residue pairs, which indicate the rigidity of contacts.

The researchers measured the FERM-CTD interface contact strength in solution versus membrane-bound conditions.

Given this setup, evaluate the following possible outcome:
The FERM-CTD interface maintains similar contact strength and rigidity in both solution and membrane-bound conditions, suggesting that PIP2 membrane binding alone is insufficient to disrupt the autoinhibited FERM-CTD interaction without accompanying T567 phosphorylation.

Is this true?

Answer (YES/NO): YES